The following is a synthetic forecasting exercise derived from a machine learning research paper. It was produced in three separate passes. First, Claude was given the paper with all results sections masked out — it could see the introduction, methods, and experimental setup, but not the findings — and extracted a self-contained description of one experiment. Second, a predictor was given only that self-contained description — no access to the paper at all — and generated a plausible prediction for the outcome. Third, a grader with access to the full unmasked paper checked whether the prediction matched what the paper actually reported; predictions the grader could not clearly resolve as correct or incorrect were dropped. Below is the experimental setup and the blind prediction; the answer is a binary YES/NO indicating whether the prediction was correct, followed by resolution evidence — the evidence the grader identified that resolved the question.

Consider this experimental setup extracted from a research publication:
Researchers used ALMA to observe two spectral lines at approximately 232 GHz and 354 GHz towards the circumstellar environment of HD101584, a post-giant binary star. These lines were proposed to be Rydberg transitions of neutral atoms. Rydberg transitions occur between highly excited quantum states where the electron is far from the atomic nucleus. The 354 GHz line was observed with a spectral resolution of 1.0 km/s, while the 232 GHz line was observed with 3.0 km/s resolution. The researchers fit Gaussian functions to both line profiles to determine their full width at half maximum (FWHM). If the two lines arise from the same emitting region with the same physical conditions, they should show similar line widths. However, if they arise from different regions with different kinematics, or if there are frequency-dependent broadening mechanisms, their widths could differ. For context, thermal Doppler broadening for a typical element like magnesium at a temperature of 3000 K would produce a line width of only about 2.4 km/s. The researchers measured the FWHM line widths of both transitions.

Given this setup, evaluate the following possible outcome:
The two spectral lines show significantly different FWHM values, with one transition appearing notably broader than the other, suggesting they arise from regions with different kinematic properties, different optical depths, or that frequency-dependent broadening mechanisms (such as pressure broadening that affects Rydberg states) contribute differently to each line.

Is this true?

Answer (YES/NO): NO